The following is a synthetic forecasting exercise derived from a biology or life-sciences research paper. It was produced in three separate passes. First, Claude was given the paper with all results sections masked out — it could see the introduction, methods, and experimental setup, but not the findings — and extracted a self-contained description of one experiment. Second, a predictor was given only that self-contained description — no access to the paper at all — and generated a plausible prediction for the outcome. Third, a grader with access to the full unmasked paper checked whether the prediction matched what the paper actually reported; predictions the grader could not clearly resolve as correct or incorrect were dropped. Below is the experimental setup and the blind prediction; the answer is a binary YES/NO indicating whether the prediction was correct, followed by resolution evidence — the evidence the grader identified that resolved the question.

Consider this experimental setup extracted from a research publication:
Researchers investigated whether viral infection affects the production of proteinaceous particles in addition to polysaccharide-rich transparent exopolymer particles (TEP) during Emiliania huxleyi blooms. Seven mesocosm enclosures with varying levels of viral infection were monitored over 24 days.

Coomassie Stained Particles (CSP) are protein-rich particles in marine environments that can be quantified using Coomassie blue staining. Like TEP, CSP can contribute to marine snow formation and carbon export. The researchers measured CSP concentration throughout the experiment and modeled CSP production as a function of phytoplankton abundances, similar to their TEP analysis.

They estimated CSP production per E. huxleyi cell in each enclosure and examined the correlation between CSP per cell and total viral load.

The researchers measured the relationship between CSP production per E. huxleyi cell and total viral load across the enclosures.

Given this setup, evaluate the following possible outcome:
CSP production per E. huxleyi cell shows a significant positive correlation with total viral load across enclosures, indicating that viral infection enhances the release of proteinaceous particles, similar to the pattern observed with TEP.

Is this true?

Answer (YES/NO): NO